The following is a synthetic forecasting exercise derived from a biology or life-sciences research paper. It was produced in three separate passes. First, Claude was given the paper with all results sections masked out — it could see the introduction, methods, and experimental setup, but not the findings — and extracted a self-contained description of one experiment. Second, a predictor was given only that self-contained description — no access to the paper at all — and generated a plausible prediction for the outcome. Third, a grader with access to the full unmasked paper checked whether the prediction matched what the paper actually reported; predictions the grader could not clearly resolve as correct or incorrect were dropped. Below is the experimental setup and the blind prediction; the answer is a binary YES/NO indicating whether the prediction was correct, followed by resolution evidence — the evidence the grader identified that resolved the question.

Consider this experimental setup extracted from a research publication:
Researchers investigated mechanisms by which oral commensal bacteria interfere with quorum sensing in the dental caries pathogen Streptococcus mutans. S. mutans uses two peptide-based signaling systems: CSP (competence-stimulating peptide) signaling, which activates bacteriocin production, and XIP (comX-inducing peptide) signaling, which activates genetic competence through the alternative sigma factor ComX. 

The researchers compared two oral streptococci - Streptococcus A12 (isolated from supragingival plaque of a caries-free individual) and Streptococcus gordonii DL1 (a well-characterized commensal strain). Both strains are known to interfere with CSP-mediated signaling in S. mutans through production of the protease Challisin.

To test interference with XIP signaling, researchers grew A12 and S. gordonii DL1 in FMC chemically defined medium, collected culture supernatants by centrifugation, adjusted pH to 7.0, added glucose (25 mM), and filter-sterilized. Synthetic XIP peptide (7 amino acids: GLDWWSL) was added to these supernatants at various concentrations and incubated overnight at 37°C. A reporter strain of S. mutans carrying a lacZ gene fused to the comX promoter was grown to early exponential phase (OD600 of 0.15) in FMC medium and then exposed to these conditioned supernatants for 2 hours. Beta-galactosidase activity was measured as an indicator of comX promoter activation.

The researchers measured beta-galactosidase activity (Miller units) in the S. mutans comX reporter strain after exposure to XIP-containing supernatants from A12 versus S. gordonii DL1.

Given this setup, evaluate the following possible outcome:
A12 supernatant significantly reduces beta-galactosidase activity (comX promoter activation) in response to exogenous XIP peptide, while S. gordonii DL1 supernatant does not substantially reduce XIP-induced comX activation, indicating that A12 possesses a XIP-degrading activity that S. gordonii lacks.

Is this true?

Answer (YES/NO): YES